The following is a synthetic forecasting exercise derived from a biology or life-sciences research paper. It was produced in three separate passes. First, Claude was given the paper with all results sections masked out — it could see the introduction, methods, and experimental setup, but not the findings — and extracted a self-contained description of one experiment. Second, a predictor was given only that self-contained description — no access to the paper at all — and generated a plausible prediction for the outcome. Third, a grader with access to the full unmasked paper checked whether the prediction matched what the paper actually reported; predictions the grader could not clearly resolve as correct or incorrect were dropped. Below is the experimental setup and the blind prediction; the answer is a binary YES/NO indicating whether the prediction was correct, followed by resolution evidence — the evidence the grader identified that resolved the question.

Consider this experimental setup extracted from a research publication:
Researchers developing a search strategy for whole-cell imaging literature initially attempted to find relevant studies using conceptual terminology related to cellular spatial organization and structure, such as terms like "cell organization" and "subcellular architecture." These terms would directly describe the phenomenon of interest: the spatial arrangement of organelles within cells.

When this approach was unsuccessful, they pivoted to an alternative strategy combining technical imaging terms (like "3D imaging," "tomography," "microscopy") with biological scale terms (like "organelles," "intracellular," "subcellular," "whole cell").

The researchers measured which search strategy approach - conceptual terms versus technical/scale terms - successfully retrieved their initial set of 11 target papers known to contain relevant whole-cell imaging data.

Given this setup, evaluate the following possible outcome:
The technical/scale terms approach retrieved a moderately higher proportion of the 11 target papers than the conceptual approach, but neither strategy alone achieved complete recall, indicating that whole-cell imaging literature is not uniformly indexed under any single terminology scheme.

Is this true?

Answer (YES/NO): NO